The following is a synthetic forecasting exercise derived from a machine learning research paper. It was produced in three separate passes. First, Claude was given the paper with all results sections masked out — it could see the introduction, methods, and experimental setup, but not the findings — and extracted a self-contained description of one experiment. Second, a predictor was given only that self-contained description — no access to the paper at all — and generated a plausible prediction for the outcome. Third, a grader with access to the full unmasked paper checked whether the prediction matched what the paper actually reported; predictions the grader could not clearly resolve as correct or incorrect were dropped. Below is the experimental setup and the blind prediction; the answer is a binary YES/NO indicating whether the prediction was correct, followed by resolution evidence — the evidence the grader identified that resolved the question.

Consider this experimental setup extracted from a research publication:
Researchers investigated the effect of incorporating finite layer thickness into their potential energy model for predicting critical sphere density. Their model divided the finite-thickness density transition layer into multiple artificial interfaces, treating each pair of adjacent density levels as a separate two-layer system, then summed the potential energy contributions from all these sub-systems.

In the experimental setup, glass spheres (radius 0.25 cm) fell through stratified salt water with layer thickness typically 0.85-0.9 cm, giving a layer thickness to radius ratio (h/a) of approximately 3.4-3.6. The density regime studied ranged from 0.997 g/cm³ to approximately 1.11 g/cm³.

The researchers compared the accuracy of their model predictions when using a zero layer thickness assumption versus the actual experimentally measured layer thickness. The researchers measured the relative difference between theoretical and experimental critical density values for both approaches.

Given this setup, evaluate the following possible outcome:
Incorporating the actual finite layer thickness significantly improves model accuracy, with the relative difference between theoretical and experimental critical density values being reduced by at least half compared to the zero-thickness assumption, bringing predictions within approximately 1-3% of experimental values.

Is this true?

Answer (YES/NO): YES